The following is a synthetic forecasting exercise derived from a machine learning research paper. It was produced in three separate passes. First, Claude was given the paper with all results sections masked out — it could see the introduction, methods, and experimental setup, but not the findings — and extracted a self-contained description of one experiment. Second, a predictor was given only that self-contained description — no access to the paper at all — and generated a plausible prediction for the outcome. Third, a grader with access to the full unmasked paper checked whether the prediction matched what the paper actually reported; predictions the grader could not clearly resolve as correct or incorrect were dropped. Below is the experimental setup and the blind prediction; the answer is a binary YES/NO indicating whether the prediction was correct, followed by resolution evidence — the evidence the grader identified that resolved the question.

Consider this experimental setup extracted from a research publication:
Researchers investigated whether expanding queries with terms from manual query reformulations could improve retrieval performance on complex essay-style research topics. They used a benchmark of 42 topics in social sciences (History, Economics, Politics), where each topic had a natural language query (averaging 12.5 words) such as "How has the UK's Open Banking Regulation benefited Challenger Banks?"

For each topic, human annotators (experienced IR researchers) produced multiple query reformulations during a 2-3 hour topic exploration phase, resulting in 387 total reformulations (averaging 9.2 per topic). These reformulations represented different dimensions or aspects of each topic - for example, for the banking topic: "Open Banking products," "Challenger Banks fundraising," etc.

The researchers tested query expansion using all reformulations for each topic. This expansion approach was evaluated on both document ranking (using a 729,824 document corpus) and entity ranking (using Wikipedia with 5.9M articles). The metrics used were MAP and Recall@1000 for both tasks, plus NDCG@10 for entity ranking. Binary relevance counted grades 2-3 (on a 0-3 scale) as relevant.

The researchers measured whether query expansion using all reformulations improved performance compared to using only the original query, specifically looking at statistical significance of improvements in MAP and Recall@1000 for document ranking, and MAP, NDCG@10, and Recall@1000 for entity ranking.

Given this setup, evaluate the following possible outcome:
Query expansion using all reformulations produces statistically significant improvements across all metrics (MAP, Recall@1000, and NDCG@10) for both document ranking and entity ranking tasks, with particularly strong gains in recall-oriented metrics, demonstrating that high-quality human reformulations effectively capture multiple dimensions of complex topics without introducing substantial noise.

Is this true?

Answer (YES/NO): NO